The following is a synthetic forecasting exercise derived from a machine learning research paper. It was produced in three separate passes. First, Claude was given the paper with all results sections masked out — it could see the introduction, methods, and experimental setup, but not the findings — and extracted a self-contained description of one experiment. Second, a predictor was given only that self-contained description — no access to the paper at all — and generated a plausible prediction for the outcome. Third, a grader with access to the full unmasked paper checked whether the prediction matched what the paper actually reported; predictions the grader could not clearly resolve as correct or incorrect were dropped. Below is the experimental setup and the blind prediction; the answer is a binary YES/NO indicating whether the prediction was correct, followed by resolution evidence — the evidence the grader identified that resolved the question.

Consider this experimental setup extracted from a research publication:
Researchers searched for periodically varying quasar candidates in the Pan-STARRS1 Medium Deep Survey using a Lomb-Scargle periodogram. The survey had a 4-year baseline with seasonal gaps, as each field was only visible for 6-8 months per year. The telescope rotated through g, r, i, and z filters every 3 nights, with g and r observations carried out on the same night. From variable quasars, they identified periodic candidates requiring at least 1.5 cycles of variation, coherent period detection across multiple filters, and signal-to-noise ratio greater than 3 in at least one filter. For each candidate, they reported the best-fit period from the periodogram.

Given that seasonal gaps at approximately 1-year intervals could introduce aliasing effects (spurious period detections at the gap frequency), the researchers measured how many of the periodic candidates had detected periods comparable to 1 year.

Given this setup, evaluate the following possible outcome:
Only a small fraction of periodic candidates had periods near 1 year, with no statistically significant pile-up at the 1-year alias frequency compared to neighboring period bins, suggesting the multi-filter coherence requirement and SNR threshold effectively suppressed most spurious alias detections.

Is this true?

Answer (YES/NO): NO